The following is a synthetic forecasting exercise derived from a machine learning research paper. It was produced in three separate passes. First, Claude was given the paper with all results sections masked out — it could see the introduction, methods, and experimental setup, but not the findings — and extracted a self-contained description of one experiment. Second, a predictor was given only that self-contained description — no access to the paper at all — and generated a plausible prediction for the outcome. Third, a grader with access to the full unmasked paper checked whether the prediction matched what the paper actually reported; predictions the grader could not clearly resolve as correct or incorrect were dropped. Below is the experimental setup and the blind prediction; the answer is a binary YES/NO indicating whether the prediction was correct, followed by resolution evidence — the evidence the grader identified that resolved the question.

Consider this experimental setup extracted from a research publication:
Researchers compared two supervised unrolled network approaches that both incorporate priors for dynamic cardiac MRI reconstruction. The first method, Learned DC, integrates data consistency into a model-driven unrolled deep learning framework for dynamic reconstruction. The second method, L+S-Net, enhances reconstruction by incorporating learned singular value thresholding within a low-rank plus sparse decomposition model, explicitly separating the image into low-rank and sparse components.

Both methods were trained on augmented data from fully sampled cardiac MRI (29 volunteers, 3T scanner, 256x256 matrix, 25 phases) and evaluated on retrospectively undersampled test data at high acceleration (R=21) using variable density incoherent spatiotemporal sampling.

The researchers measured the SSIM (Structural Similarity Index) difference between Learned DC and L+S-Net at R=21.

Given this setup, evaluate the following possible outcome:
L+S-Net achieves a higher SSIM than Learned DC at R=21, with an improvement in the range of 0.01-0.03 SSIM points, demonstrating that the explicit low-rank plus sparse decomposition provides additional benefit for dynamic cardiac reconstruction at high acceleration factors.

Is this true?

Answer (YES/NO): YES